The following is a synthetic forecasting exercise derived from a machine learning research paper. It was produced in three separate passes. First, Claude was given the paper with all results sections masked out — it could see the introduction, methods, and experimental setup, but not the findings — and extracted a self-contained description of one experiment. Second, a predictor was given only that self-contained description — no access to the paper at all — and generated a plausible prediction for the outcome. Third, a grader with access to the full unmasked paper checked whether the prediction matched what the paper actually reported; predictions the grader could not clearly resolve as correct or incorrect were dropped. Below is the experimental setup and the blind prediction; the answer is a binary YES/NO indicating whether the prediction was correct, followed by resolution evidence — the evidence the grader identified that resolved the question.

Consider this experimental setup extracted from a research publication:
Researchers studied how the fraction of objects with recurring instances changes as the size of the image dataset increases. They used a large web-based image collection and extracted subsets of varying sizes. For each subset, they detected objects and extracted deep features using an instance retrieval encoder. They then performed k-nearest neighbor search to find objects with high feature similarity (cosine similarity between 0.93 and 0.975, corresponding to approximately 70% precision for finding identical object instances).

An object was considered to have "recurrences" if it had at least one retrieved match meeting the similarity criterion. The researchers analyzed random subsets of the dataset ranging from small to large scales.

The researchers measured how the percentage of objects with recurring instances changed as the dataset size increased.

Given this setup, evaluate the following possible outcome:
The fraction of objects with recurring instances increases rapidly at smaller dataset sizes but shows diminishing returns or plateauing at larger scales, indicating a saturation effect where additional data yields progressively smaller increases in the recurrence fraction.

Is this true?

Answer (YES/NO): NO